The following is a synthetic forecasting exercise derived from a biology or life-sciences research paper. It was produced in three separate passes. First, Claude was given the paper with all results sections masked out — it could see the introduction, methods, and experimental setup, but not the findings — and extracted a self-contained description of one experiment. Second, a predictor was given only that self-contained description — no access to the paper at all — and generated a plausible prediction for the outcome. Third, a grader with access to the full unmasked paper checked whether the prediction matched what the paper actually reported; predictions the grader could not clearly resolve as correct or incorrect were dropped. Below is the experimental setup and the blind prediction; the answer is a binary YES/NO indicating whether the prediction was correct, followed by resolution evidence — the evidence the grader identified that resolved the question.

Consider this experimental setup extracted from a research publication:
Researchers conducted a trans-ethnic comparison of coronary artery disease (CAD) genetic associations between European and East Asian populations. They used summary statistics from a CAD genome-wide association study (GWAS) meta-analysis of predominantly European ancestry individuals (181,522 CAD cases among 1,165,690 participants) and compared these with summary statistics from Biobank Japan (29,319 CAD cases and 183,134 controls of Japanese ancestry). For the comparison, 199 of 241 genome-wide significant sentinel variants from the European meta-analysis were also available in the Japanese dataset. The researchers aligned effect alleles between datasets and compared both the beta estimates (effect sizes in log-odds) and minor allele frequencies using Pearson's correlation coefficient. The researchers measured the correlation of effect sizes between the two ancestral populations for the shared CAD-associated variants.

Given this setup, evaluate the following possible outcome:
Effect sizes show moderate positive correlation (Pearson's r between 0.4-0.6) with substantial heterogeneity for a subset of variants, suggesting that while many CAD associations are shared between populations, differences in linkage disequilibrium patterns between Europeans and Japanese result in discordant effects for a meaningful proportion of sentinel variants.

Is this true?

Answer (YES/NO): YES